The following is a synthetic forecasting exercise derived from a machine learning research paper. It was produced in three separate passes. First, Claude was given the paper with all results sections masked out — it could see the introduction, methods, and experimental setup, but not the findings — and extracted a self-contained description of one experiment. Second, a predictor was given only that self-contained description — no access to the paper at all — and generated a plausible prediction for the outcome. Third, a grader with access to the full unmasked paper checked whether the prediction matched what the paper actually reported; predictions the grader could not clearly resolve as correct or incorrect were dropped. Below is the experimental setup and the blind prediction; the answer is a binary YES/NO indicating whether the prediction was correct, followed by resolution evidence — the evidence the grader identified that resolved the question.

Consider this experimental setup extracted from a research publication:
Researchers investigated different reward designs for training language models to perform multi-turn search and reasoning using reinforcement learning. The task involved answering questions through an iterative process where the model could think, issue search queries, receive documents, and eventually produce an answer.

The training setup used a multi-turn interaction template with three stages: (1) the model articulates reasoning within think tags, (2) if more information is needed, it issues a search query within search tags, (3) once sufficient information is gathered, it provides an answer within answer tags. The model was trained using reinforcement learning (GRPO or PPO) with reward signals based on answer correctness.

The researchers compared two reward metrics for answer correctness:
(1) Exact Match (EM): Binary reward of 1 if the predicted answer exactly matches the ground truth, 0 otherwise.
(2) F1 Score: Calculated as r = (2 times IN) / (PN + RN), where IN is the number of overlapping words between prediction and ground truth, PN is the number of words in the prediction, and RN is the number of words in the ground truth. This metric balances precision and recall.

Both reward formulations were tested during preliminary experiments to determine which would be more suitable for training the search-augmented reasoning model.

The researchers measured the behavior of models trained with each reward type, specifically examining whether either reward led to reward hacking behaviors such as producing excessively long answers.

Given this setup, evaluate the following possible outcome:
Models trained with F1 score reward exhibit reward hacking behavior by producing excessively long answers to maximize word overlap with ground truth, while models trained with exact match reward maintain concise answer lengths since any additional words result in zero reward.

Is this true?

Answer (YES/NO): NO